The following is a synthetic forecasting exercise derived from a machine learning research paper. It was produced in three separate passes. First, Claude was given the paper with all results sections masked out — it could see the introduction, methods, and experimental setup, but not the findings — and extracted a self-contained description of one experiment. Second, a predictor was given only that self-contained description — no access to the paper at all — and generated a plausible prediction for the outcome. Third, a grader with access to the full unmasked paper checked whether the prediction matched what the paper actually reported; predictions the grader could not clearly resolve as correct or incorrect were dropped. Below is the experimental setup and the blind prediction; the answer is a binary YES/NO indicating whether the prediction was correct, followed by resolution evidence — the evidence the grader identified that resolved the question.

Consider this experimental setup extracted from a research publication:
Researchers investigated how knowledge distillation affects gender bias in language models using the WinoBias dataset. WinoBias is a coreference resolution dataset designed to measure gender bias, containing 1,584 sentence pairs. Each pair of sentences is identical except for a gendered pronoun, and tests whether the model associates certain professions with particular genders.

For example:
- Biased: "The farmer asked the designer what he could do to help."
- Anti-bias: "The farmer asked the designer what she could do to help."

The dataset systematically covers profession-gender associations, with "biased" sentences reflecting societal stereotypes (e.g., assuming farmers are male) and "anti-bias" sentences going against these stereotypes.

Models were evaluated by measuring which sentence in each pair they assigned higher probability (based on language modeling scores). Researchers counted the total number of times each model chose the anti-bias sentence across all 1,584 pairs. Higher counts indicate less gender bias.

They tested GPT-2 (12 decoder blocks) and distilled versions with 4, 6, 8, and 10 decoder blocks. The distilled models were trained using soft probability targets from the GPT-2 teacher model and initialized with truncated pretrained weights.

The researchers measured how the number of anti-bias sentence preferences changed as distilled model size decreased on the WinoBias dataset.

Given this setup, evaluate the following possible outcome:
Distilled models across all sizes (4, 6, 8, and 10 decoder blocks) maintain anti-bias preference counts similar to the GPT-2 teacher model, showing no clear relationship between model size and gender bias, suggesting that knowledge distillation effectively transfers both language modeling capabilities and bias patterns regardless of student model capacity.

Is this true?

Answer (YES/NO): NO